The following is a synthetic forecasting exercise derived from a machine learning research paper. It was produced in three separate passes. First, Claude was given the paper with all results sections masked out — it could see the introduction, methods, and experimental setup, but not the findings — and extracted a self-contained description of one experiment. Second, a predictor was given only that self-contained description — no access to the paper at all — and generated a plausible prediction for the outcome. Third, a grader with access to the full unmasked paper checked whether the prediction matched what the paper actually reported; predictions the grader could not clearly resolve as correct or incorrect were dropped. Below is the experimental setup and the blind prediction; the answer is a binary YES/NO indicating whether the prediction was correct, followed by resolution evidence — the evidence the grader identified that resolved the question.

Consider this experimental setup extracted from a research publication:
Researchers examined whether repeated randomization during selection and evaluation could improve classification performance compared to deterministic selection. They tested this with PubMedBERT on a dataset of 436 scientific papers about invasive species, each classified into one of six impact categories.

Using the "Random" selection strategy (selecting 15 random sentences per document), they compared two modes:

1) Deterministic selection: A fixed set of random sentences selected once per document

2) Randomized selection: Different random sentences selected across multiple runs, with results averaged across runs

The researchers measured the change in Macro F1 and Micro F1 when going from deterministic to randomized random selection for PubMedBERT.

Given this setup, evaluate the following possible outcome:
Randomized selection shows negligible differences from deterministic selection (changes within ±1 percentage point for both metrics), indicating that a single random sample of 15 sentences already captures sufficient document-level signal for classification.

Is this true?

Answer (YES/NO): NO